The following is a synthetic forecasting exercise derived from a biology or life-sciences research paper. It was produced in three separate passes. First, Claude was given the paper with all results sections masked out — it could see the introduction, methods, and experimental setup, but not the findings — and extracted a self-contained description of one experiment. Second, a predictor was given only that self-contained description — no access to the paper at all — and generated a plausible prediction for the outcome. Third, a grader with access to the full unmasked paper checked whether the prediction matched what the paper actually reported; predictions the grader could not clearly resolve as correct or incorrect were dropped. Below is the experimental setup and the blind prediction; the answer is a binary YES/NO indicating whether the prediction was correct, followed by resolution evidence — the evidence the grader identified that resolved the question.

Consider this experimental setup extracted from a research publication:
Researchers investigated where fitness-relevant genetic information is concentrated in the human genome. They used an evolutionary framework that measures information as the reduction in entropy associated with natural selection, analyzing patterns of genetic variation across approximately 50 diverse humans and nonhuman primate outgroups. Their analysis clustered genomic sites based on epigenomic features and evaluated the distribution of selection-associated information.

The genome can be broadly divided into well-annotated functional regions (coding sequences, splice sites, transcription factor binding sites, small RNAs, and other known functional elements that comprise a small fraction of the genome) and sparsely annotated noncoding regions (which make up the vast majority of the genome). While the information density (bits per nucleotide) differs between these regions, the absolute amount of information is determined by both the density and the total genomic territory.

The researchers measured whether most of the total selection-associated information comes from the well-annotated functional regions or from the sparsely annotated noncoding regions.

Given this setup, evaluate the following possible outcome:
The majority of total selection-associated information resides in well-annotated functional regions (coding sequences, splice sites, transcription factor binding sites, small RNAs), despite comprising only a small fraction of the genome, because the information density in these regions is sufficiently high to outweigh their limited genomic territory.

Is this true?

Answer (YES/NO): NO